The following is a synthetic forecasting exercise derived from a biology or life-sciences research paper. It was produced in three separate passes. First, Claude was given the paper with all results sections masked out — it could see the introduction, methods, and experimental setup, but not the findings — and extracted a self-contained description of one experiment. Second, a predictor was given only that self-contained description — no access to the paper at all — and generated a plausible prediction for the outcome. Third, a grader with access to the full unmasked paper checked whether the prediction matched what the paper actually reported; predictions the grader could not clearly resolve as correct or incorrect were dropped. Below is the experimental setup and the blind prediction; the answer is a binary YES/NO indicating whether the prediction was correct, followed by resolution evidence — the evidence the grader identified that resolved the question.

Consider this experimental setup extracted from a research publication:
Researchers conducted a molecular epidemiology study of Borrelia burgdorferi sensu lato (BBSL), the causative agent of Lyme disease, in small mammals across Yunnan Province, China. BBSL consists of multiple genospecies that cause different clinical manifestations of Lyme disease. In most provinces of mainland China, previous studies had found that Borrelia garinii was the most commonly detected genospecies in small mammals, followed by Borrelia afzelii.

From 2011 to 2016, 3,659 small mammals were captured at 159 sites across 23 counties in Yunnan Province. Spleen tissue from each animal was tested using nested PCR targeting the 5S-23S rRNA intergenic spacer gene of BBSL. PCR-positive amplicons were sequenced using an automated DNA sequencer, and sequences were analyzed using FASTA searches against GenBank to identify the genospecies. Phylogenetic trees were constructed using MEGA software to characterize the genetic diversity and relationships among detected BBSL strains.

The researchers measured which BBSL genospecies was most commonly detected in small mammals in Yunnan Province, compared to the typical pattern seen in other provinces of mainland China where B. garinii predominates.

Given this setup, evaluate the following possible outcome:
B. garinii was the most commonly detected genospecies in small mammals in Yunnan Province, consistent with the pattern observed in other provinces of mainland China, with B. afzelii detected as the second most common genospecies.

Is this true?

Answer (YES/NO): NO